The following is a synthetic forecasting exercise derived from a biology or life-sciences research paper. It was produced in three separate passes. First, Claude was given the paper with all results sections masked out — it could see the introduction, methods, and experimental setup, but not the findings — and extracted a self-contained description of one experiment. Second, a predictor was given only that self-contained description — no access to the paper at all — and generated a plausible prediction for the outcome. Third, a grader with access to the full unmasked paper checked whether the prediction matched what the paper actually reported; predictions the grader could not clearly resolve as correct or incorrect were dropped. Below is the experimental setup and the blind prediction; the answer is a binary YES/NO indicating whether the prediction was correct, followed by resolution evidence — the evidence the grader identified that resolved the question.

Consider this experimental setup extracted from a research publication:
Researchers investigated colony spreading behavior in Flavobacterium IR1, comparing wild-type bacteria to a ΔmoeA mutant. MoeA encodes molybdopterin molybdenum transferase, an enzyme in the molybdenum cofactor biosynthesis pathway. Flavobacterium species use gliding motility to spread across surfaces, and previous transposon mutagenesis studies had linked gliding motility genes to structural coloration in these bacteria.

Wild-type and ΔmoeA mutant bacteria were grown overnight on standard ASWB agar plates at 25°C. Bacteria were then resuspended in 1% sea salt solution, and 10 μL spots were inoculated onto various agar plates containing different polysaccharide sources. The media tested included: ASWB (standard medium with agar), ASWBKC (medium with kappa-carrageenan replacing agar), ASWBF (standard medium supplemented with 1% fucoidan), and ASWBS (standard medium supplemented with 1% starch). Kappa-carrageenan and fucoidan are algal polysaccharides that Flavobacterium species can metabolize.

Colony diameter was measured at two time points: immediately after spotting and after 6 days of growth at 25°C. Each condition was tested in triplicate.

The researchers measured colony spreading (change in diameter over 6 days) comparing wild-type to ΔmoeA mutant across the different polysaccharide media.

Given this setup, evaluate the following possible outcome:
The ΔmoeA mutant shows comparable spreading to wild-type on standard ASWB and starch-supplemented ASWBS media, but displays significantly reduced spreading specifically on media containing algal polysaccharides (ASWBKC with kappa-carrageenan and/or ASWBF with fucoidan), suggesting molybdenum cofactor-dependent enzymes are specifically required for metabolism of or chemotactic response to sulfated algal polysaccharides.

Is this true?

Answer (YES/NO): NO